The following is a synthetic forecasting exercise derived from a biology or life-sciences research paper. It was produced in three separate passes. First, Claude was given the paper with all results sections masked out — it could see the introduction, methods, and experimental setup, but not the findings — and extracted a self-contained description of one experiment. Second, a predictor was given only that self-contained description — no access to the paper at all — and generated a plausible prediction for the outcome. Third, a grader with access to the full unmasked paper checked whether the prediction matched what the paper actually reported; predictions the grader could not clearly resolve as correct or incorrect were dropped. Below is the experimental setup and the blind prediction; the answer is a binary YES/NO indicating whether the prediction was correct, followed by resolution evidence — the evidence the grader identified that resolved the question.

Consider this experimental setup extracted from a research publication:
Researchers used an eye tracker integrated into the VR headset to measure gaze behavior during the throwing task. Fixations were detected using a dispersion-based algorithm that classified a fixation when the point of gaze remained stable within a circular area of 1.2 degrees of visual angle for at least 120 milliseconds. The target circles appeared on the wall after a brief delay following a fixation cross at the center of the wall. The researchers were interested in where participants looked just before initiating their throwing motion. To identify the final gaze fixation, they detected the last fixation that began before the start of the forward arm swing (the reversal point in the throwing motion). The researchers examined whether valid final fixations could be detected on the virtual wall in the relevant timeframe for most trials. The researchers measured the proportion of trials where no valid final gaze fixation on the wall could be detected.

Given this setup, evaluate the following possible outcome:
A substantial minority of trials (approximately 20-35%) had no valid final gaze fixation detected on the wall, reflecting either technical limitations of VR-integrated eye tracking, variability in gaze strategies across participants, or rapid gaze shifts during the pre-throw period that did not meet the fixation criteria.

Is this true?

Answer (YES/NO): NO